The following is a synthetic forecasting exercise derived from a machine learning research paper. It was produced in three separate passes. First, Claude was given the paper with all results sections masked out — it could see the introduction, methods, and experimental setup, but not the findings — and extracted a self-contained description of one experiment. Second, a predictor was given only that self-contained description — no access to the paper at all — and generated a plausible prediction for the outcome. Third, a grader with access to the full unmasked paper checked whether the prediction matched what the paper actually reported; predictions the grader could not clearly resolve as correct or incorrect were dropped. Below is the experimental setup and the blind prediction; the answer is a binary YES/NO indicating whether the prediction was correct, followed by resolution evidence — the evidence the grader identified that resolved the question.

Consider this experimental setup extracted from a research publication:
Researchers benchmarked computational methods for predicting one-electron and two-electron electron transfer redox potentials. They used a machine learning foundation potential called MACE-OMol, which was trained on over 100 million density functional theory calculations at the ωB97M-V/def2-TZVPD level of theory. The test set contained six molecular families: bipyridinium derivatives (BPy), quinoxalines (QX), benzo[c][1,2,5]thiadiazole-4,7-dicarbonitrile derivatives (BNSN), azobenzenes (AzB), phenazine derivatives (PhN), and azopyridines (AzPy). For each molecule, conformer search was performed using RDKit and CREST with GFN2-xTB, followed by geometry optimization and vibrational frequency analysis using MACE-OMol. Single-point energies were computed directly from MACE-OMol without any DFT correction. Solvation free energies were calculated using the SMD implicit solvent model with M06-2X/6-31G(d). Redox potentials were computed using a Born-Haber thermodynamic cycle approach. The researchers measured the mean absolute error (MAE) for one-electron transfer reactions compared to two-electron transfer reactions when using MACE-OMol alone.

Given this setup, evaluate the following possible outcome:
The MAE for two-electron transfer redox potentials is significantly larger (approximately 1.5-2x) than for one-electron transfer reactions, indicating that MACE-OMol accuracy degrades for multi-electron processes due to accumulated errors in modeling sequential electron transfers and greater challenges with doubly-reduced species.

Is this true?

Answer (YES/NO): NO